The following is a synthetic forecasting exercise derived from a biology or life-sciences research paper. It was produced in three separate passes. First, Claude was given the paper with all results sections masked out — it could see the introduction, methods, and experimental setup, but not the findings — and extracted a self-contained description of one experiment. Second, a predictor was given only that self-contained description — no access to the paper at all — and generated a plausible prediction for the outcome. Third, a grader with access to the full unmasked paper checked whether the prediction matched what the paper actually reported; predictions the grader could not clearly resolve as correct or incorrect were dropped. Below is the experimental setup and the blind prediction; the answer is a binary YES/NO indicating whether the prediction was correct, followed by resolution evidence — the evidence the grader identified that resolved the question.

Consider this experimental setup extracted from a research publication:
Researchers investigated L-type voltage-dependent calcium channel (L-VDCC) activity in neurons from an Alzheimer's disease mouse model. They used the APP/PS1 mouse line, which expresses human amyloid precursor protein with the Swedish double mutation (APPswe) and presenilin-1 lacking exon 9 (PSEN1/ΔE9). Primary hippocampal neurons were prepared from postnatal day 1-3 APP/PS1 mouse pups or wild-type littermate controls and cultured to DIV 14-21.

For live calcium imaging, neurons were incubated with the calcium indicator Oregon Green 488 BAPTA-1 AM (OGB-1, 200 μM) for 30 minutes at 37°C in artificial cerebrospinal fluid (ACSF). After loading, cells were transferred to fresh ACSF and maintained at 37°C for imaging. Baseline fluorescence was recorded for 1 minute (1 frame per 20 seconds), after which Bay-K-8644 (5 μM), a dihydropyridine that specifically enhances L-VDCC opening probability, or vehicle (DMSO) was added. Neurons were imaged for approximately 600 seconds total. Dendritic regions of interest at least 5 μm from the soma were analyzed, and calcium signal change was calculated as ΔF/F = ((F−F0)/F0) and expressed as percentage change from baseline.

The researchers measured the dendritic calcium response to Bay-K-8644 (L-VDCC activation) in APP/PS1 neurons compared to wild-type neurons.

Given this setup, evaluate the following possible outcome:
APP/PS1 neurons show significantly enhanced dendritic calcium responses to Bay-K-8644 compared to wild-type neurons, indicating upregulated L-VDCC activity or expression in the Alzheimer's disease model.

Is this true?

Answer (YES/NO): NO